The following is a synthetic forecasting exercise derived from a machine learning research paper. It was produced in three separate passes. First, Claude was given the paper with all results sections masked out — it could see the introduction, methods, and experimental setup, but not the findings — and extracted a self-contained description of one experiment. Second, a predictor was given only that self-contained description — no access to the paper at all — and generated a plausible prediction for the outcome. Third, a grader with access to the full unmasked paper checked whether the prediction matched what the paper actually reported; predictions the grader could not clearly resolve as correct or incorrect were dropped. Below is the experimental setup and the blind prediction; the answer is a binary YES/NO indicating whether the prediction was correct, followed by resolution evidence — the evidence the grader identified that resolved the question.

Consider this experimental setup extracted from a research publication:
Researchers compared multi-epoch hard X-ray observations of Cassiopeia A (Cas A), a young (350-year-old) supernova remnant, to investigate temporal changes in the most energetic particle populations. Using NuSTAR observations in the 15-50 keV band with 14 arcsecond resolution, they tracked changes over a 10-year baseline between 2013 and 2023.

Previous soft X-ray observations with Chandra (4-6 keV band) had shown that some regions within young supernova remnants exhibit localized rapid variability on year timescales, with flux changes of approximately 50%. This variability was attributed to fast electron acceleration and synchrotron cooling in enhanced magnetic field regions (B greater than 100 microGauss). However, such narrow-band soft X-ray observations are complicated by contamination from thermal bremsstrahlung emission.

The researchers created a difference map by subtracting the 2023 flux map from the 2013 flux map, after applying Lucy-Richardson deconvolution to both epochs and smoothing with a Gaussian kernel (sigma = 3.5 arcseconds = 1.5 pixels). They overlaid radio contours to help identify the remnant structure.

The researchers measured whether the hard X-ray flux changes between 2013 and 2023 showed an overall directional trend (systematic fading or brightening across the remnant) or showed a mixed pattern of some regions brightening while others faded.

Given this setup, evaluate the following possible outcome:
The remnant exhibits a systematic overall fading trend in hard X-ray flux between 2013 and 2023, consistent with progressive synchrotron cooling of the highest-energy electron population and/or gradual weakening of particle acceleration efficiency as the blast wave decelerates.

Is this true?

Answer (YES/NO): NO